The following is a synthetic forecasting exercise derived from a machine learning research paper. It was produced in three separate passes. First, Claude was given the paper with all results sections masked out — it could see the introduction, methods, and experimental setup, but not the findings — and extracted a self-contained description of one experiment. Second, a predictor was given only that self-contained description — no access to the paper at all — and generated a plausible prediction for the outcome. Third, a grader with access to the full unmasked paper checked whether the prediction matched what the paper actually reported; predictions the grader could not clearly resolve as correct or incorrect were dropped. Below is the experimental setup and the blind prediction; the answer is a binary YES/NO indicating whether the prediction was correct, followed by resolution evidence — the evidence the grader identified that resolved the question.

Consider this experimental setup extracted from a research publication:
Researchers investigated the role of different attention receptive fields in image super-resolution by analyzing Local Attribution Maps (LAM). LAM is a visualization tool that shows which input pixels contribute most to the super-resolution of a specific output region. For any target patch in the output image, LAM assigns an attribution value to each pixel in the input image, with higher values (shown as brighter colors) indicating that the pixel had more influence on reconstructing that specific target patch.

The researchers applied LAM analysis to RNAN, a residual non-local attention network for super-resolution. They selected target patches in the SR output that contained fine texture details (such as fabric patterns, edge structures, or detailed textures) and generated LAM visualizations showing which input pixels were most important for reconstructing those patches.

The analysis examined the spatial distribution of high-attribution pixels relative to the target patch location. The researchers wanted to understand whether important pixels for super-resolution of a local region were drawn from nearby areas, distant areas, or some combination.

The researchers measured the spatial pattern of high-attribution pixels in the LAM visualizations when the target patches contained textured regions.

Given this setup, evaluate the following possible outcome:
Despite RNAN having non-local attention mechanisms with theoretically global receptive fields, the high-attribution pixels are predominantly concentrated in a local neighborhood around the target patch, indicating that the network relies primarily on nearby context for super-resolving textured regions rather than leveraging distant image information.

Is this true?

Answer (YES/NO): YES